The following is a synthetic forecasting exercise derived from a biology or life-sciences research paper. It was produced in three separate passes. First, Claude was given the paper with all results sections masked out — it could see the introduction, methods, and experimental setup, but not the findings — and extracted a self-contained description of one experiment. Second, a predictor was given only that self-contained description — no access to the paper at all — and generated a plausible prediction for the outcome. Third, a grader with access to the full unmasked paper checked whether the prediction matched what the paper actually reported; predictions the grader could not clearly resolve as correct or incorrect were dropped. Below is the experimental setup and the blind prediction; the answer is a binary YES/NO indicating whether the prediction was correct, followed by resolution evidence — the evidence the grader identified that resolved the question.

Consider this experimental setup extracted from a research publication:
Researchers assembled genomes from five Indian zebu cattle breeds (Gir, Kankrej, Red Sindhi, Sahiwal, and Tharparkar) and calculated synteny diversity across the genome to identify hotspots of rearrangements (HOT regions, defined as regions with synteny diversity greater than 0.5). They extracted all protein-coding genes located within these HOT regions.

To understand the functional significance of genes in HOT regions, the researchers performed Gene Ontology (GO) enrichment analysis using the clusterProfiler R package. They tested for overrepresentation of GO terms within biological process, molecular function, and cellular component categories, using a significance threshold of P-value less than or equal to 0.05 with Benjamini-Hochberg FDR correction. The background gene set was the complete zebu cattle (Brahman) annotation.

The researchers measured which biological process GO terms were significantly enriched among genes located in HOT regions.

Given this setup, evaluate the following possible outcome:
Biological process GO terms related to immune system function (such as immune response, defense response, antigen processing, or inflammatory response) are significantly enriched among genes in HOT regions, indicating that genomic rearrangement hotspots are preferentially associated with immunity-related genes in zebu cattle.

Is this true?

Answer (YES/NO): YES